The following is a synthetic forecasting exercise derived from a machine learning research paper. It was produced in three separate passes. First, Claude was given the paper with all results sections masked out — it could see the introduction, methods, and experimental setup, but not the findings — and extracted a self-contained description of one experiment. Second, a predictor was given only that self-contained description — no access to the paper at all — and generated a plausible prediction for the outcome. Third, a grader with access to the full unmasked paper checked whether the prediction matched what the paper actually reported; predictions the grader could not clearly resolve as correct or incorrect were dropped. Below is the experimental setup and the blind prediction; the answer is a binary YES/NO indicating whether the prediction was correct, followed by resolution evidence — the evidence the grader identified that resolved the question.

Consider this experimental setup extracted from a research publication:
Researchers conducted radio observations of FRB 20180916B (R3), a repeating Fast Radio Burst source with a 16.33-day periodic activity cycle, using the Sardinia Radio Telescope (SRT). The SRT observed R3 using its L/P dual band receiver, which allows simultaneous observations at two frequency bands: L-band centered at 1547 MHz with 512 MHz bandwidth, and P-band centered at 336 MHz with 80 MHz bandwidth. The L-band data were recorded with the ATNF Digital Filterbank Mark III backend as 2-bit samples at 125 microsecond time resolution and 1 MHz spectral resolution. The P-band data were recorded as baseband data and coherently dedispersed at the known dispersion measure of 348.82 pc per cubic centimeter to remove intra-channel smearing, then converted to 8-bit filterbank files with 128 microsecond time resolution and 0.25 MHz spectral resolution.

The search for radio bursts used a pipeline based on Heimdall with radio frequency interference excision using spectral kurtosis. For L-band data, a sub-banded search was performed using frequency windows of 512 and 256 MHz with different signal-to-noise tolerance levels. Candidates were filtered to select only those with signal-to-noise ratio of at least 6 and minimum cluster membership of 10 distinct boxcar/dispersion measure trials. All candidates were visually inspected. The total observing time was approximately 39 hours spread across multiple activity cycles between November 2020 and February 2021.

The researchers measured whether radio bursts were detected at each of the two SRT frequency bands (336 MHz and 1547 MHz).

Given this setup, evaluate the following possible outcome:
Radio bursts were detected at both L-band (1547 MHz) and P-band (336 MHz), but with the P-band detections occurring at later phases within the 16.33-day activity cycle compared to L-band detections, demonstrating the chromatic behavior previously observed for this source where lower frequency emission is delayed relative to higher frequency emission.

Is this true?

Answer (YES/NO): NO